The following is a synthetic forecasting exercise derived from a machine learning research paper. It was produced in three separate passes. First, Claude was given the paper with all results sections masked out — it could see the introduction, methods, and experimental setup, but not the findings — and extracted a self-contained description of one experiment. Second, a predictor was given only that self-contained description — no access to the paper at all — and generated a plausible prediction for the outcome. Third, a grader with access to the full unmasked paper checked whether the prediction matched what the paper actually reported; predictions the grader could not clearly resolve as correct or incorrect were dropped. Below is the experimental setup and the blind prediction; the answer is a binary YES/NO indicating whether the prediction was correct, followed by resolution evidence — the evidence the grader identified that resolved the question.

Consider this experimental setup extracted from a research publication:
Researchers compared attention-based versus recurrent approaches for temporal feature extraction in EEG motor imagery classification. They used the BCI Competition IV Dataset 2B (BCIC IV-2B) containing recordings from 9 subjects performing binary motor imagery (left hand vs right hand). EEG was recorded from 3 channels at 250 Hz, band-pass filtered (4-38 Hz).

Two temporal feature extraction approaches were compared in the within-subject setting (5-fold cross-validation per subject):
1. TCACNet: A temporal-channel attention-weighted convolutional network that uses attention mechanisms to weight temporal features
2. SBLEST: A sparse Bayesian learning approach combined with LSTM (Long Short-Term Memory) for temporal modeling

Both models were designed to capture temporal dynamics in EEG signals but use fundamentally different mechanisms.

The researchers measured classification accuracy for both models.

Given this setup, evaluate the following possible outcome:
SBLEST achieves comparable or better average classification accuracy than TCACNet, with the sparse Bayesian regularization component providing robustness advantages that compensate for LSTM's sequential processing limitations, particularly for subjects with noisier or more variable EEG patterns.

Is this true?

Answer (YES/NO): NO